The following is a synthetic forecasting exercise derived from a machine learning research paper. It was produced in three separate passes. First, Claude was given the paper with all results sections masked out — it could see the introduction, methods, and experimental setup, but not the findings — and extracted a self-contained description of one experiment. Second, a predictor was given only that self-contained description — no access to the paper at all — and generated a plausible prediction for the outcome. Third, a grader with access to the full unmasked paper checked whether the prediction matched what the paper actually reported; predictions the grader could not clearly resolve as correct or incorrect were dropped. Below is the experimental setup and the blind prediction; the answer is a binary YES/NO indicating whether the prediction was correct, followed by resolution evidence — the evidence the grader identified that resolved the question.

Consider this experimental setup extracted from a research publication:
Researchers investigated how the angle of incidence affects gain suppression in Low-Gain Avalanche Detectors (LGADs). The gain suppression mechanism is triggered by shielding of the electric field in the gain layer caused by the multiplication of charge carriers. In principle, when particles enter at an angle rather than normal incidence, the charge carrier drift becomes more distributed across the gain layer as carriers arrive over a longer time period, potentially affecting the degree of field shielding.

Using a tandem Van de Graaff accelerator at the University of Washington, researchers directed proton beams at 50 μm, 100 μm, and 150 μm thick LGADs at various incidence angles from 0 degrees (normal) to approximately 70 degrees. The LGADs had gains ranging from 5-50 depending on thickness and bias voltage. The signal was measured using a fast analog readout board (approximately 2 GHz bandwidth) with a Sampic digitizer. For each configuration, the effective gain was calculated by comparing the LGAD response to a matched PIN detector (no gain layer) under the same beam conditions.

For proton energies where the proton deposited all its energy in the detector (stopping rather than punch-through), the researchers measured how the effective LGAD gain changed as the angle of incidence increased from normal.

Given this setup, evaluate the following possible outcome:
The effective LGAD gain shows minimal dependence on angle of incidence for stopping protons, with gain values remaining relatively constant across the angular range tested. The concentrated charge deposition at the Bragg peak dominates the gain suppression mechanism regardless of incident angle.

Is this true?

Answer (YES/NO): NO